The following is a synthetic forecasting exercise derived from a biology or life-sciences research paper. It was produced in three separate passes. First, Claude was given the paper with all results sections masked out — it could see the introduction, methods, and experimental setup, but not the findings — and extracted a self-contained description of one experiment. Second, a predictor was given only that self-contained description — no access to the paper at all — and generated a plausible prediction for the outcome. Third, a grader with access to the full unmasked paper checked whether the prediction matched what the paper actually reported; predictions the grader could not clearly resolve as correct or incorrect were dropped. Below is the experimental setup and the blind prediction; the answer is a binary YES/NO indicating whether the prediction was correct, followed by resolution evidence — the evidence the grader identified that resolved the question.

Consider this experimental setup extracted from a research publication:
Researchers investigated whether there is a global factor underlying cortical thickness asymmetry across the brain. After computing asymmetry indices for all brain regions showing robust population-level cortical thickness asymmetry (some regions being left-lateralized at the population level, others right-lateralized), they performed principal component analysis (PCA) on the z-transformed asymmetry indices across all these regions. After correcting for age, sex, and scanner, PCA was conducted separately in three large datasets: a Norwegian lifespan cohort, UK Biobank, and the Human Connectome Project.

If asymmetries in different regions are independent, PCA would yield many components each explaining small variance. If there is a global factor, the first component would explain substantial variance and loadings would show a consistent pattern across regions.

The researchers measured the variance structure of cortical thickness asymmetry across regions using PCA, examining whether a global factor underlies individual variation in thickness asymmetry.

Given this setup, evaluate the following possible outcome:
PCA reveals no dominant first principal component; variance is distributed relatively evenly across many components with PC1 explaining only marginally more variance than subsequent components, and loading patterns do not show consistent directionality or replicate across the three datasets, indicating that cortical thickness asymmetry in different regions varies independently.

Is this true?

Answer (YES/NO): NO